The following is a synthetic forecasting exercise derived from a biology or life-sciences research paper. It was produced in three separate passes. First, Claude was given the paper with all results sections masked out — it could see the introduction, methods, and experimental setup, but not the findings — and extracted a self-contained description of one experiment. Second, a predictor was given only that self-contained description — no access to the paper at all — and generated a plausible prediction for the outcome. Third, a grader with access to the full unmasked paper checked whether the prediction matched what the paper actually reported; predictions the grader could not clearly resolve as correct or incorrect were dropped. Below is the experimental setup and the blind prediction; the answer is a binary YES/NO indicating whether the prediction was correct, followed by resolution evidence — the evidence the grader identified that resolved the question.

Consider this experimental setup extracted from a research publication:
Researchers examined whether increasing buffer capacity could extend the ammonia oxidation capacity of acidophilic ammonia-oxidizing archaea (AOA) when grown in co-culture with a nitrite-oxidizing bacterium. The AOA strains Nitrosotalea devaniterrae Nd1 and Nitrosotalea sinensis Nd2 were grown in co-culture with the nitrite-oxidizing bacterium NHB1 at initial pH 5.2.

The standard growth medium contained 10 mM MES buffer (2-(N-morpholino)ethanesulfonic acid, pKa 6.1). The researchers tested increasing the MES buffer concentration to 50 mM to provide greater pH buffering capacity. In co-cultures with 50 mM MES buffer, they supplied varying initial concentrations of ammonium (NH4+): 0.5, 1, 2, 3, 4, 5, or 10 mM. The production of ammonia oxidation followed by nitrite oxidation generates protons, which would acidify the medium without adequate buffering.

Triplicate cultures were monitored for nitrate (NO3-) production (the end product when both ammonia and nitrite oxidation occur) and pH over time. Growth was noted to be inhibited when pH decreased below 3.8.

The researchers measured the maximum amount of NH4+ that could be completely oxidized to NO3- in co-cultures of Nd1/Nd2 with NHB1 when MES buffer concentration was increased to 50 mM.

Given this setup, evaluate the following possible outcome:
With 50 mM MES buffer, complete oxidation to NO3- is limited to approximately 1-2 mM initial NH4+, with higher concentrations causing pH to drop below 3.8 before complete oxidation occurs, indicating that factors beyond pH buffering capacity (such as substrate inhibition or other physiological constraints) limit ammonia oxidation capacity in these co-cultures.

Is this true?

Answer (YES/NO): NO